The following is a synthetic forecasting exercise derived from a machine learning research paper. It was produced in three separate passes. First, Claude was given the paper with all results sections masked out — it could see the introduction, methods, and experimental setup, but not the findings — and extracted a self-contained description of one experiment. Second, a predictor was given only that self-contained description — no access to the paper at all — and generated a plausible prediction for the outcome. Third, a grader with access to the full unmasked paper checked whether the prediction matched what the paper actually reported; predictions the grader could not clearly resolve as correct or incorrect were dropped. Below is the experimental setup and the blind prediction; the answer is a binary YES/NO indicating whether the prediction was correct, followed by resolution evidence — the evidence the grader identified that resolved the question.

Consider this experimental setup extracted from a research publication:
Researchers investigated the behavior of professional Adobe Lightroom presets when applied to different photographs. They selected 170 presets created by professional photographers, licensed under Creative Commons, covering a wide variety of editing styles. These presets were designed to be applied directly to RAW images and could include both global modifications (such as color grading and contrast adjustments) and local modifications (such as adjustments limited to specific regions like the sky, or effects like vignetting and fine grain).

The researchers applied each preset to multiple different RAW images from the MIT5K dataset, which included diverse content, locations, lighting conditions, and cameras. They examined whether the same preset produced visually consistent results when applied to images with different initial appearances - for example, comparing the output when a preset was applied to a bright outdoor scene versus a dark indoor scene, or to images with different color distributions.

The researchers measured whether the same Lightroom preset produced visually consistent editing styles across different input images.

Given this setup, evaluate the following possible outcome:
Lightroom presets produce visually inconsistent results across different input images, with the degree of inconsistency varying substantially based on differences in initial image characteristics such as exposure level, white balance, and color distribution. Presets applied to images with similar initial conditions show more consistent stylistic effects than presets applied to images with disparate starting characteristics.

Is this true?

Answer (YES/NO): YES